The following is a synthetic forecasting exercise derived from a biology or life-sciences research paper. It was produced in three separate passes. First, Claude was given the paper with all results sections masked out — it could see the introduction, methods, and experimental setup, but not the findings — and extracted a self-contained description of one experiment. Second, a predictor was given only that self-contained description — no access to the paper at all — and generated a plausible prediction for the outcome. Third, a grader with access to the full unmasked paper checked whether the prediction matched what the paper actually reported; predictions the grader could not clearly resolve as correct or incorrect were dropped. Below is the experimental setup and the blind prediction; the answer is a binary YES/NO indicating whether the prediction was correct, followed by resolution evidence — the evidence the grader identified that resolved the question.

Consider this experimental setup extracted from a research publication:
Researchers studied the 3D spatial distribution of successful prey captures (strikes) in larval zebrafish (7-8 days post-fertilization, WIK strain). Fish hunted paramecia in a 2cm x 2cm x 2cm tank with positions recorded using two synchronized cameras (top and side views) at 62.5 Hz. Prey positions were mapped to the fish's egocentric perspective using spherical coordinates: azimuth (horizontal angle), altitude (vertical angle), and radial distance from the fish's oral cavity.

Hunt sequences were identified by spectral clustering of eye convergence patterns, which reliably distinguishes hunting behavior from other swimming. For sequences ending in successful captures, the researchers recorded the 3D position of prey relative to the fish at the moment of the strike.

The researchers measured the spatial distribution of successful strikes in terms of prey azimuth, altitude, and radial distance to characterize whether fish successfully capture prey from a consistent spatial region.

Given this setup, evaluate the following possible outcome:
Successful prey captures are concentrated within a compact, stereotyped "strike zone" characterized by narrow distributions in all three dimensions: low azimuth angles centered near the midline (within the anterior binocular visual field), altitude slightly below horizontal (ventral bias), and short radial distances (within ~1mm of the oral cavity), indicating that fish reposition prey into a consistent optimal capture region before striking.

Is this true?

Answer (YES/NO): NO